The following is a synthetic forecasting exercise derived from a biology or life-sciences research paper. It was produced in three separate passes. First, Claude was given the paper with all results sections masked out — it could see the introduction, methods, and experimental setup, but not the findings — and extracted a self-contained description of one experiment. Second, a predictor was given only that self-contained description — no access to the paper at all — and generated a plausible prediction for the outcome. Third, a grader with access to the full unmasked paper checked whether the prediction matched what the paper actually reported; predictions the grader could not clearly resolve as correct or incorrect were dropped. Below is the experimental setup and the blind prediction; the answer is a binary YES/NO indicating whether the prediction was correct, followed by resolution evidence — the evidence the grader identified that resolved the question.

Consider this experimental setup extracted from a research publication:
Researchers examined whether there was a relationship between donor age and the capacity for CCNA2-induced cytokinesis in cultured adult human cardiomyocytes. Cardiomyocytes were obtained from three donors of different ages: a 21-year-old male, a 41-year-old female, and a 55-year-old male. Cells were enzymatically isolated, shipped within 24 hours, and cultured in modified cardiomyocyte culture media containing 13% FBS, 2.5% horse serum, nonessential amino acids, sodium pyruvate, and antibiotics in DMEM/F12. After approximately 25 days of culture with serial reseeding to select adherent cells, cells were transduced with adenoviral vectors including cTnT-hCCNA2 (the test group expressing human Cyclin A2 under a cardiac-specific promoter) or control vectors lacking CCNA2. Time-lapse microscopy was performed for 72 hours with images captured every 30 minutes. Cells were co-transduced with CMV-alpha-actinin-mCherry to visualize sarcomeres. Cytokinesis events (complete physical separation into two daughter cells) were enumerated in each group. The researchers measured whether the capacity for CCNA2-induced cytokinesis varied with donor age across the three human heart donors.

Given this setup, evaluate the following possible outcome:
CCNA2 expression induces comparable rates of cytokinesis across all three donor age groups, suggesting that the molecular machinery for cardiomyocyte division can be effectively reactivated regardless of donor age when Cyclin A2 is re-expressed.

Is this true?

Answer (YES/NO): NO